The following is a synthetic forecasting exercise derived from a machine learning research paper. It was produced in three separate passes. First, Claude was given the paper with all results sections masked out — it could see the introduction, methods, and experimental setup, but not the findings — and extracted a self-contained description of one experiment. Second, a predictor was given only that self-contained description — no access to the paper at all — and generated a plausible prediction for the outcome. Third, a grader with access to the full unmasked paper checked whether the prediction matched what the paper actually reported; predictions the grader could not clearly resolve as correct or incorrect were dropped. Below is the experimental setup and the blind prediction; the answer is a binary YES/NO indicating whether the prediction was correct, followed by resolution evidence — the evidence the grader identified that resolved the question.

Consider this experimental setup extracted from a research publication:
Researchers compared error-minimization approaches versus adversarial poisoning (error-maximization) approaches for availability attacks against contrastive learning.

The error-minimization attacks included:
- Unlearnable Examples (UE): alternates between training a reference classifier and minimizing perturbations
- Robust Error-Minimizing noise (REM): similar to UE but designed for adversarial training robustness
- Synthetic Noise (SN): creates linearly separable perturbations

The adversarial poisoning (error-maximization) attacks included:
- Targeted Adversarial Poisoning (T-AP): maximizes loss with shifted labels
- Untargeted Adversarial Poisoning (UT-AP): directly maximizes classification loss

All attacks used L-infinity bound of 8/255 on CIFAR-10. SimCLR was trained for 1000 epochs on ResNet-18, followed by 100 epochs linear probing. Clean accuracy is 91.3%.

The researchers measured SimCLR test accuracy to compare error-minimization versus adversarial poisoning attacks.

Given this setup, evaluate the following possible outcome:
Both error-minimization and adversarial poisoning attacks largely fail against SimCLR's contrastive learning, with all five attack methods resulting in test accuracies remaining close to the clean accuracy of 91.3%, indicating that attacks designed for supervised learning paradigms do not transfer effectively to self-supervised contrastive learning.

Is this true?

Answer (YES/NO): NO